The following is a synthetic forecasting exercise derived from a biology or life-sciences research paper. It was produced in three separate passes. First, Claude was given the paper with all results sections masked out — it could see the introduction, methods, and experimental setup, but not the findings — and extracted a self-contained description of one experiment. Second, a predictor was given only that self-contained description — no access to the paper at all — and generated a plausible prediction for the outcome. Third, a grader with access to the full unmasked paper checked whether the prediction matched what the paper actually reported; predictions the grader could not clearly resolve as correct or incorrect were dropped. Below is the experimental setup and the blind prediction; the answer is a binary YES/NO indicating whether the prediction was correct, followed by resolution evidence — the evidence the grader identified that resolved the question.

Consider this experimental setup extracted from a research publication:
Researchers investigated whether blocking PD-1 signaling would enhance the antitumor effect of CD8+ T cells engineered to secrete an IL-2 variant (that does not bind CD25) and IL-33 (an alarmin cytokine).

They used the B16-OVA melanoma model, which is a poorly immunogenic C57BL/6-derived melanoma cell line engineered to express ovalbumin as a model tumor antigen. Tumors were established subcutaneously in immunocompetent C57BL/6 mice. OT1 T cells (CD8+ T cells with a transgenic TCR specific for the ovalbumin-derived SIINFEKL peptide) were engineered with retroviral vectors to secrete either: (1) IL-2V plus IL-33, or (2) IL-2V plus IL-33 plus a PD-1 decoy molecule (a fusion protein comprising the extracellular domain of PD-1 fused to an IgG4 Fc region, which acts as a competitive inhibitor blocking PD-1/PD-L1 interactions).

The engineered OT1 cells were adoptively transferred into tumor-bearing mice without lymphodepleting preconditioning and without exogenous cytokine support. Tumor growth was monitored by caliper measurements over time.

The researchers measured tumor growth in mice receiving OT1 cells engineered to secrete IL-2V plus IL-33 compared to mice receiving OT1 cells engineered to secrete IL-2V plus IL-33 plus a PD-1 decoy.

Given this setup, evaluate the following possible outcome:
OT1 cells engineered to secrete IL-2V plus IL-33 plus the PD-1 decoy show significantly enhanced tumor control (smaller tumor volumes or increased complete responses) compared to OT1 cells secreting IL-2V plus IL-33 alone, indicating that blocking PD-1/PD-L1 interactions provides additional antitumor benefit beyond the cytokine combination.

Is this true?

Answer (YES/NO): NO